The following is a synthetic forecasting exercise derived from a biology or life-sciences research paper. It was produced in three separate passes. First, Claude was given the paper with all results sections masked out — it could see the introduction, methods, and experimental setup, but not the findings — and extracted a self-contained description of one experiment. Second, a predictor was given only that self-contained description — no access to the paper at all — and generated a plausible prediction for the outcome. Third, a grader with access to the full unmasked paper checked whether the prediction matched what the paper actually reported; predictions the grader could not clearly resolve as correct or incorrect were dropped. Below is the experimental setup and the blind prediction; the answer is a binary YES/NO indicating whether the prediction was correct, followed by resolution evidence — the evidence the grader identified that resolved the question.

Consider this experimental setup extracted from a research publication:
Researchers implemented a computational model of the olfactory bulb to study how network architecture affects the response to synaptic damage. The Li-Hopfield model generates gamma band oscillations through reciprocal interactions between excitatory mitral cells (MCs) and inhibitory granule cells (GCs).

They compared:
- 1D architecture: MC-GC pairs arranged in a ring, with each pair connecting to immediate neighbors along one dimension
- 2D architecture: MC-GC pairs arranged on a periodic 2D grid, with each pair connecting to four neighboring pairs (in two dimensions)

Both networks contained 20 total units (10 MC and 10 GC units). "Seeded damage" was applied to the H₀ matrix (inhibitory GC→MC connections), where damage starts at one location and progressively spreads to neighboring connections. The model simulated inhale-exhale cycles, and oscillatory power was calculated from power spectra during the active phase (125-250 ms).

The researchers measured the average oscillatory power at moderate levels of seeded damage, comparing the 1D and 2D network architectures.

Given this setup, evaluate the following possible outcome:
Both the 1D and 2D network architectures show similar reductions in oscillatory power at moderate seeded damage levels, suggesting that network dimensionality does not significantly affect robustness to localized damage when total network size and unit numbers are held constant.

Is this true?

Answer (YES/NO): NO